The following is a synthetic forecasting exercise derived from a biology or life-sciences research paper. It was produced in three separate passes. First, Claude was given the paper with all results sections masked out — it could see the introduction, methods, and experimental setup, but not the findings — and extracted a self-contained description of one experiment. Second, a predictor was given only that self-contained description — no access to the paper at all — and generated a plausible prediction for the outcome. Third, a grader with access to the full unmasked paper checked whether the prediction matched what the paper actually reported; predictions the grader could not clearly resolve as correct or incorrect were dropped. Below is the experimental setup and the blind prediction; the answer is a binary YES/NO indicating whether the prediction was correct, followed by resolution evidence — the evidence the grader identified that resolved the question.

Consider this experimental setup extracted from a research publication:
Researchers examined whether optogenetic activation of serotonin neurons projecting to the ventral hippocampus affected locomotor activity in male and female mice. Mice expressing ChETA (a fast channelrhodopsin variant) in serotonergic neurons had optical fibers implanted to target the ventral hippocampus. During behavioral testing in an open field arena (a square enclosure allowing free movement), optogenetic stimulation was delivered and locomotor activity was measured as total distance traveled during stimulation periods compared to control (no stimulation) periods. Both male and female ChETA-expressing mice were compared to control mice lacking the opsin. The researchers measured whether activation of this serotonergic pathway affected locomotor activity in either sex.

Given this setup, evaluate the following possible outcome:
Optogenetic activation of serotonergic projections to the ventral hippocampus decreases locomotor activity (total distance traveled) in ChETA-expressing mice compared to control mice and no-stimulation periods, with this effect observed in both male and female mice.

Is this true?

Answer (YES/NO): NO